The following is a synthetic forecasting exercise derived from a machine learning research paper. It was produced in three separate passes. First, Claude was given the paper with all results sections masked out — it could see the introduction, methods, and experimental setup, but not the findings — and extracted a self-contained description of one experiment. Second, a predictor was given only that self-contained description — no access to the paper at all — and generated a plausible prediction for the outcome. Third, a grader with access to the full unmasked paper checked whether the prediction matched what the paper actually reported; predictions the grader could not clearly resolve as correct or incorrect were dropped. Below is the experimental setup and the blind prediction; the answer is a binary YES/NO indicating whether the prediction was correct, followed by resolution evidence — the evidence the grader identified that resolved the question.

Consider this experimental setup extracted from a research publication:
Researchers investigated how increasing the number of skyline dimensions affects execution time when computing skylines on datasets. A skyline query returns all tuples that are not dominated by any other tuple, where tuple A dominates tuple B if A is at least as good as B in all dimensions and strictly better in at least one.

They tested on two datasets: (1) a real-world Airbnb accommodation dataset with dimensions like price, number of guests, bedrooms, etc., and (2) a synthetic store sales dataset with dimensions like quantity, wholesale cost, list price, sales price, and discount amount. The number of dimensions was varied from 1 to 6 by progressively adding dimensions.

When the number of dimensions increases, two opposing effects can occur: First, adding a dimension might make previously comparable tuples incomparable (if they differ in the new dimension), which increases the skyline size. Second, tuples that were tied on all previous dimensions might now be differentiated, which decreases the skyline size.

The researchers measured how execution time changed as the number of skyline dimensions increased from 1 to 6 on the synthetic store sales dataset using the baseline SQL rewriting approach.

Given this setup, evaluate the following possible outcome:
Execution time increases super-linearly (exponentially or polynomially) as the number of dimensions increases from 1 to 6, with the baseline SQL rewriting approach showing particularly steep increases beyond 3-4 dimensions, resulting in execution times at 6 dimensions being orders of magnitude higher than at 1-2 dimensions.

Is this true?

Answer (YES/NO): NO